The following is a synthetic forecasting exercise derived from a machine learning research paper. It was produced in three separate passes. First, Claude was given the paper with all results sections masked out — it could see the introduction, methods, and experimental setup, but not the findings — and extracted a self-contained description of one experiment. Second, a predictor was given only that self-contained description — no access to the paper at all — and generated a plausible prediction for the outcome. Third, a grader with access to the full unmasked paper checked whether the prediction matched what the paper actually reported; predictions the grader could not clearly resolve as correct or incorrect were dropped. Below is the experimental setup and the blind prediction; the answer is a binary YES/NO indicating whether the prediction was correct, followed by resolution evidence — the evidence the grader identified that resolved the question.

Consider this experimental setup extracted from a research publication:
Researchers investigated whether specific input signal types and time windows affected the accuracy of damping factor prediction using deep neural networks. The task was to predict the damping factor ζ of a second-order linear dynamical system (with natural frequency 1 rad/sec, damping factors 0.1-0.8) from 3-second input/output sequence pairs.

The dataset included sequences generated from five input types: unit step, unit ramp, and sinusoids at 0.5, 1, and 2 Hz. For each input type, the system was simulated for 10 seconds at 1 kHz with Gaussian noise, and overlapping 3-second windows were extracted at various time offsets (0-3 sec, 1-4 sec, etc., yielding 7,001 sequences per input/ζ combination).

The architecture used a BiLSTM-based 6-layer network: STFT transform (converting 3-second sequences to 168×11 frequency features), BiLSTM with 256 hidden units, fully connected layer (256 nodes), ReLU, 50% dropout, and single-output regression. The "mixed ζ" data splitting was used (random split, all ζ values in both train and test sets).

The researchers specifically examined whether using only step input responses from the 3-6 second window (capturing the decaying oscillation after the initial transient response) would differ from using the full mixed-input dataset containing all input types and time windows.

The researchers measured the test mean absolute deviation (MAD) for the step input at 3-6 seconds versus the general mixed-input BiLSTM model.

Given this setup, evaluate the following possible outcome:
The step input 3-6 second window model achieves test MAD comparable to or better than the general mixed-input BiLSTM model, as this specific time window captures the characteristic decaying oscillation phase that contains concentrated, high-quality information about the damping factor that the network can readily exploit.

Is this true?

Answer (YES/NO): YES